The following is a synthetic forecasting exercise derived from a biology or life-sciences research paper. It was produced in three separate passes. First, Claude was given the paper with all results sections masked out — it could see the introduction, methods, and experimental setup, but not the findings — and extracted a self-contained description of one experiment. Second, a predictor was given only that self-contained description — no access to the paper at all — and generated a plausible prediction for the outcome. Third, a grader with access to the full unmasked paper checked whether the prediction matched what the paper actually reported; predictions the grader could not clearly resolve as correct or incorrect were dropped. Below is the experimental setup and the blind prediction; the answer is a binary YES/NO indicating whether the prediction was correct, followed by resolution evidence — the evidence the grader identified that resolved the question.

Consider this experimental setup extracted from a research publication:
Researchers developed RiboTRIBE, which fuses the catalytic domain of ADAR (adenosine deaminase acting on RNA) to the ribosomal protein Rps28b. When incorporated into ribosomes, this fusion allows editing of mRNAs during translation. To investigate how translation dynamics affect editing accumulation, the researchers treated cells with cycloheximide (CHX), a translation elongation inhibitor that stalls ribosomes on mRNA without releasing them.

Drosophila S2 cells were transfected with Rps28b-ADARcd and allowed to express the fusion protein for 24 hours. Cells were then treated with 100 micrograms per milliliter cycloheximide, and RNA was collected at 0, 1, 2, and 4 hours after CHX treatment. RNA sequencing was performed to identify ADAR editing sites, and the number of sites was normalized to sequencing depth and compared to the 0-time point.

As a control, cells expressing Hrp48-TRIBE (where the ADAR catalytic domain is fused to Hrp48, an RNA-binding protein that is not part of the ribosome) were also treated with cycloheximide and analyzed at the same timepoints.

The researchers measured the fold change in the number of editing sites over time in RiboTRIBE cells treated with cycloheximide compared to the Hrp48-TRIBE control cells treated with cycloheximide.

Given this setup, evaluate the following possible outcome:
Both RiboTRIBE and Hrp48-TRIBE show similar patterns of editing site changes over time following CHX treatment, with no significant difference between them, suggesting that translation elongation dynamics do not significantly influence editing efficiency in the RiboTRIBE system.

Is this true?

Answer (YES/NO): NO